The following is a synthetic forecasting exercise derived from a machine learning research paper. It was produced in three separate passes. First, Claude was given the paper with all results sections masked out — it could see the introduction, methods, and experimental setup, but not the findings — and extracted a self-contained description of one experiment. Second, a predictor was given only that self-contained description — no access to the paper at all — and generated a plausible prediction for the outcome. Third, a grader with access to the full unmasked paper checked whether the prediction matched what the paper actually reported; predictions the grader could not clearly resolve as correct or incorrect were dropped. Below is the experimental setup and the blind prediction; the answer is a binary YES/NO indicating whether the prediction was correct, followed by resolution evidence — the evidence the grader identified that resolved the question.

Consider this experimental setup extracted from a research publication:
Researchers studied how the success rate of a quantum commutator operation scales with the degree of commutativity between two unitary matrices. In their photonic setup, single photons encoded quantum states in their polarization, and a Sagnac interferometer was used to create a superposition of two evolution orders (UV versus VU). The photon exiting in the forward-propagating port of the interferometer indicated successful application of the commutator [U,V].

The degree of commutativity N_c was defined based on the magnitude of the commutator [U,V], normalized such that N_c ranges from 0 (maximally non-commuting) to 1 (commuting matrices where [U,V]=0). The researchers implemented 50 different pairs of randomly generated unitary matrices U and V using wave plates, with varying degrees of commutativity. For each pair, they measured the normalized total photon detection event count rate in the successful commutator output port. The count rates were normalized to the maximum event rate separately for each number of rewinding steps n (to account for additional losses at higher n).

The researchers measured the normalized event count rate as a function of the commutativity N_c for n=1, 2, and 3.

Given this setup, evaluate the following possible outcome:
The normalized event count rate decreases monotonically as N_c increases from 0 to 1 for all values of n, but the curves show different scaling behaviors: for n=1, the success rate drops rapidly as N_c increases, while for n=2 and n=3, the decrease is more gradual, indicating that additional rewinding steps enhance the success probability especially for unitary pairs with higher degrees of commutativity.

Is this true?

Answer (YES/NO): NO